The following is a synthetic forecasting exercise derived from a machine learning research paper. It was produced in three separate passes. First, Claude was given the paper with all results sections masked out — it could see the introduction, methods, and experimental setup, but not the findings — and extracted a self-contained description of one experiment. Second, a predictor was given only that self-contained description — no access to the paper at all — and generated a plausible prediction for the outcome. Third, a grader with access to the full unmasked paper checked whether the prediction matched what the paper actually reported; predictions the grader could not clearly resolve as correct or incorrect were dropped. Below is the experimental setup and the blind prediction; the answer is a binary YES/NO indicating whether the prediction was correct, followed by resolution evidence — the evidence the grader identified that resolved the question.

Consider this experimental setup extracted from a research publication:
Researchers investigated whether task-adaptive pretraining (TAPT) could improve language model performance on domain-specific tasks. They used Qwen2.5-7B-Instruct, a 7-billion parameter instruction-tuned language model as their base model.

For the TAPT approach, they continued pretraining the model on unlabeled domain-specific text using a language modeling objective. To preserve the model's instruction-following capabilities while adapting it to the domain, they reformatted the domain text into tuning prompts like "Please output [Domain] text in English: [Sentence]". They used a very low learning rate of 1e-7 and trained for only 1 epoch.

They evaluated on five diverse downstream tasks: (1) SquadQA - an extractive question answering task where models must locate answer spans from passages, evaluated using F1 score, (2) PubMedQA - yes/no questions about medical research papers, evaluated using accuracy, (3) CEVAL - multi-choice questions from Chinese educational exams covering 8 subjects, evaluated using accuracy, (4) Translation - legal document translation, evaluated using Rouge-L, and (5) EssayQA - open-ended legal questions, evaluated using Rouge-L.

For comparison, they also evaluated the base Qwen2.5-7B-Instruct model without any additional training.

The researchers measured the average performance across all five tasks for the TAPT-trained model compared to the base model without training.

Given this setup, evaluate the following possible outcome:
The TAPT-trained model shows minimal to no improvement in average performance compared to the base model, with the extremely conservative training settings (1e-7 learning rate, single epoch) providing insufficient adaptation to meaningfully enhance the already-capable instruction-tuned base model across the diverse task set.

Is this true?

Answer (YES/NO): YES